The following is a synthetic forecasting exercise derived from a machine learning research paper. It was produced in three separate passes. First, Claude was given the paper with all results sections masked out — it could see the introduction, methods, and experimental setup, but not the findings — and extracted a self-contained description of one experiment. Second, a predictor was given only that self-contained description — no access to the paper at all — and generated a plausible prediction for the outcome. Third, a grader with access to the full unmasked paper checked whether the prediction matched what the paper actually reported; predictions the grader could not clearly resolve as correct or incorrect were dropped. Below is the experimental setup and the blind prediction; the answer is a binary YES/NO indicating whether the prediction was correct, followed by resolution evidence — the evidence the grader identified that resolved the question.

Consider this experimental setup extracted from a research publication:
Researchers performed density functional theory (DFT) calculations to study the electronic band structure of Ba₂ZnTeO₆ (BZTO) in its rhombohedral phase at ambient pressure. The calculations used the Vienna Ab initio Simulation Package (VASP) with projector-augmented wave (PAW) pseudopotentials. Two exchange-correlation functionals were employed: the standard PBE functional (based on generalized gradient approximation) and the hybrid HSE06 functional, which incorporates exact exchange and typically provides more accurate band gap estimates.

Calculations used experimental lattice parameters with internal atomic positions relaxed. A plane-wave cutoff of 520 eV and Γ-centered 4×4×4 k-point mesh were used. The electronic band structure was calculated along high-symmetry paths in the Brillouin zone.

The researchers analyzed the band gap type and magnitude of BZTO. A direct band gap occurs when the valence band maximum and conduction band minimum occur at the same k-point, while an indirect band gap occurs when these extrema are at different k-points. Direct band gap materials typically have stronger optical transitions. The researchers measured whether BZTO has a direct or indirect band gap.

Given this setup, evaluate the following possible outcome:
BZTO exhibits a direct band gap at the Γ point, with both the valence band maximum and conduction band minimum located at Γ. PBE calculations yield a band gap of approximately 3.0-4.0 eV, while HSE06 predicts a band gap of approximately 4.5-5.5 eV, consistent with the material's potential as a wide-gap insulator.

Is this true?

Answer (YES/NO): NO